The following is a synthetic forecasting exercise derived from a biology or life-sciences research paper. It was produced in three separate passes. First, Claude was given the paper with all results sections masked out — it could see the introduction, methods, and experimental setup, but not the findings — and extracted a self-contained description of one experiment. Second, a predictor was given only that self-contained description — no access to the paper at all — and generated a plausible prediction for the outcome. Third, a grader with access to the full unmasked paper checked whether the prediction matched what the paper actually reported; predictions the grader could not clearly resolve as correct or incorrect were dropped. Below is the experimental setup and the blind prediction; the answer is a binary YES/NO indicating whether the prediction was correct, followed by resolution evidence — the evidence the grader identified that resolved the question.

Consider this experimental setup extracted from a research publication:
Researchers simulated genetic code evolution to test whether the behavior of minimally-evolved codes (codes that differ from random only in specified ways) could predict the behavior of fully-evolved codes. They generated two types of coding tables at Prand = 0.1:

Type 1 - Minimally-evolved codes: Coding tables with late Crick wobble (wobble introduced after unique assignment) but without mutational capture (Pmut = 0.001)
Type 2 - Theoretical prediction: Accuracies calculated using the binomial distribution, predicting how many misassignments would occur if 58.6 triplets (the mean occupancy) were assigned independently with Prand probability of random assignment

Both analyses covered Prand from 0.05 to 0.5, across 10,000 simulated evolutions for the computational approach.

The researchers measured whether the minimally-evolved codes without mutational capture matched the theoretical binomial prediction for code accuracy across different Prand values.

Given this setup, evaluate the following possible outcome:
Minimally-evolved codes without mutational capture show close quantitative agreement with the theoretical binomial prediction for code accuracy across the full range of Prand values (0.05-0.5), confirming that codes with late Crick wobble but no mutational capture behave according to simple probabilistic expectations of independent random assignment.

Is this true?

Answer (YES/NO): YES